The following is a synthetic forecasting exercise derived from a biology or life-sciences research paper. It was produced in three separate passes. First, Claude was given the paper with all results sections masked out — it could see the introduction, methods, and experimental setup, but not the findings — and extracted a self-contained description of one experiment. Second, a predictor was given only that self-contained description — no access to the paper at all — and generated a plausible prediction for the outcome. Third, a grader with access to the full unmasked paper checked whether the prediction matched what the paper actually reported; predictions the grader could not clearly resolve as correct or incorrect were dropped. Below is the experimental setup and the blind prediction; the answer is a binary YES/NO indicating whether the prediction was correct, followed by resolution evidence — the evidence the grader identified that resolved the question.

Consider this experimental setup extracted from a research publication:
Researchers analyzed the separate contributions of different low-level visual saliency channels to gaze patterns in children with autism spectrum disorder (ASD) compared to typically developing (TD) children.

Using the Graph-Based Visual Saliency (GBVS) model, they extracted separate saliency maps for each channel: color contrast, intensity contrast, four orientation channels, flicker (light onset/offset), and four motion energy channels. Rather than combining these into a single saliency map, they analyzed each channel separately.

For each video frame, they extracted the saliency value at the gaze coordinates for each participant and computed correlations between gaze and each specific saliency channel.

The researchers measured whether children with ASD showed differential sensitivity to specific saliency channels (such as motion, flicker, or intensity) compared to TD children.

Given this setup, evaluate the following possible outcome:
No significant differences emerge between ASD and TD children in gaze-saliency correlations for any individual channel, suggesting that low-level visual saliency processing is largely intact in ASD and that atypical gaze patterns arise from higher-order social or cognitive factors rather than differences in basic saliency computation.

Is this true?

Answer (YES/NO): NO